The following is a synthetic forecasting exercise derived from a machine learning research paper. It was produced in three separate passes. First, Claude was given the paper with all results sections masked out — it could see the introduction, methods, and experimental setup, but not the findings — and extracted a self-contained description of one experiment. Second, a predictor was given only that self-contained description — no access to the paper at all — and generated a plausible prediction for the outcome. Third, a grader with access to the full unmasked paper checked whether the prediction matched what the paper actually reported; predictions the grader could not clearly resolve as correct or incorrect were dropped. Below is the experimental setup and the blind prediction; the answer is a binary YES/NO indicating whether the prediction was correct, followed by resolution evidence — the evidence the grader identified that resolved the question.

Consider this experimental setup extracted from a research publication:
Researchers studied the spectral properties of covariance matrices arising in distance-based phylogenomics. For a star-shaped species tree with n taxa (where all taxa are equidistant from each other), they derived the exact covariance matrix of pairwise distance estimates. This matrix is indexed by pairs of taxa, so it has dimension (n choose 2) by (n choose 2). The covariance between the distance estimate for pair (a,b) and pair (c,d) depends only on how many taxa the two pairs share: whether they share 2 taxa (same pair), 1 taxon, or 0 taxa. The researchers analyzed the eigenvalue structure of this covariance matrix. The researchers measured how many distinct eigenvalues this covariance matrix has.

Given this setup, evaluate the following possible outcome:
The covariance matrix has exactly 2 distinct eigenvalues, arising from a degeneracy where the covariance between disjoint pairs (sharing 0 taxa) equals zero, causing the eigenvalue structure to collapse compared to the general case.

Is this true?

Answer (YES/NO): NO